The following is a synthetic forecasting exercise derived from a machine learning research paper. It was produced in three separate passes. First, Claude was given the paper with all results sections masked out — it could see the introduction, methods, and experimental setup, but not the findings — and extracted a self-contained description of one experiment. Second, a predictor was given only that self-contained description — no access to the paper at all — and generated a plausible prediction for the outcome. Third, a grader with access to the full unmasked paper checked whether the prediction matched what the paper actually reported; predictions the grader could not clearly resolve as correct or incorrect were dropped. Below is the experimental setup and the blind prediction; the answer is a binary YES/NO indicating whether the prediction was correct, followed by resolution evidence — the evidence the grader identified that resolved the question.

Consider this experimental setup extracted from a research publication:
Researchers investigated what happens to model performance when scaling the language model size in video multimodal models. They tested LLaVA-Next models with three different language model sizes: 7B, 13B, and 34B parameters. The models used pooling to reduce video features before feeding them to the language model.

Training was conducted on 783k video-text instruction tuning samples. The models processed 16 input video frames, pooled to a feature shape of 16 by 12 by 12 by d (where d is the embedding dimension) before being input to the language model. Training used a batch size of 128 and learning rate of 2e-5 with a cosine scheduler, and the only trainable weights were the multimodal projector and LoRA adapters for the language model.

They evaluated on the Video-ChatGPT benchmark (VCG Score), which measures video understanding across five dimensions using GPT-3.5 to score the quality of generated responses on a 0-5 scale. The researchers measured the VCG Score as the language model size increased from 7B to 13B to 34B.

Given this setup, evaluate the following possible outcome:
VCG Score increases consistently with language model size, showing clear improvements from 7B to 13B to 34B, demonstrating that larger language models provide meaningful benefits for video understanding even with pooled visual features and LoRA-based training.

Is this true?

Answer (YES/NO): YES